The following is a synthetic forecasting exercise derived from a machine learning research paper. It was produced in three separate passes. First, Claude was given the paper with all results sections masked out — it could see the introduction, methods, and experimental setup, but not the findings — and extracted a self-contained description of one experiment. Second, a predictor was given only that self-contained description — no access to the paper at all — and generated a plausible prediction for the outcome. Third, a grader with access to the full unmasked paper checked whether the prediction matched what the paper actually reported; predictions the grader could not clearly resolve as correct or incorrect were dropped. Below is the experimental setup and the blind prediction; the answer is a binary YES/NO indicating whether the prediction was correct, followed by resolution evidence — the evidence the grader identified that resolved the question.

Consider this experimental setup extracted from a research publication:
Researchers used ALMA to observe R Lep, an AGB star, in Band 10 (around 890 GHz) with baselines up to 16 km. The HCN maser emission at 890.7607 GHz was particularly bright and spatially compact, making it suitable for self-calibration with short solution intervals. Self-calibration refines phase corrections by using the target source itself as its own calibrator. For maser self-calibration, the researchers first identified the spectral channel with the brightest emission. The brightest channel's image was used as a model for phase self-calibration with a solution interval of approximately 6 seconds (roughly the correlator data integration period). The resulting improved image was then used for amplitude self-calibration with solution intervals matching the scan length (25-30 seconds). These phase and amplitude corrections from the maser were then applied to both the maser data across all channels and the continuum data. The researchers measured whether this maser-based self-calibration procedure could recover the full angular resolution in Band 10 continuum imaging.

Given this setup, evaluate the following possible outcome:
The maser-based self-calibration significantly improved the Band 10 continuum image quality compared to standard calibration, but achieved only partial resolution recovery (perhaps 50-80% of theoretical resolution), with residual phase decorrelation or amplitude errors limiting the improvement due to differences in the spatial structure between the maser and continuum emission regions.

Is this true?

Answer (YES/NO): NO